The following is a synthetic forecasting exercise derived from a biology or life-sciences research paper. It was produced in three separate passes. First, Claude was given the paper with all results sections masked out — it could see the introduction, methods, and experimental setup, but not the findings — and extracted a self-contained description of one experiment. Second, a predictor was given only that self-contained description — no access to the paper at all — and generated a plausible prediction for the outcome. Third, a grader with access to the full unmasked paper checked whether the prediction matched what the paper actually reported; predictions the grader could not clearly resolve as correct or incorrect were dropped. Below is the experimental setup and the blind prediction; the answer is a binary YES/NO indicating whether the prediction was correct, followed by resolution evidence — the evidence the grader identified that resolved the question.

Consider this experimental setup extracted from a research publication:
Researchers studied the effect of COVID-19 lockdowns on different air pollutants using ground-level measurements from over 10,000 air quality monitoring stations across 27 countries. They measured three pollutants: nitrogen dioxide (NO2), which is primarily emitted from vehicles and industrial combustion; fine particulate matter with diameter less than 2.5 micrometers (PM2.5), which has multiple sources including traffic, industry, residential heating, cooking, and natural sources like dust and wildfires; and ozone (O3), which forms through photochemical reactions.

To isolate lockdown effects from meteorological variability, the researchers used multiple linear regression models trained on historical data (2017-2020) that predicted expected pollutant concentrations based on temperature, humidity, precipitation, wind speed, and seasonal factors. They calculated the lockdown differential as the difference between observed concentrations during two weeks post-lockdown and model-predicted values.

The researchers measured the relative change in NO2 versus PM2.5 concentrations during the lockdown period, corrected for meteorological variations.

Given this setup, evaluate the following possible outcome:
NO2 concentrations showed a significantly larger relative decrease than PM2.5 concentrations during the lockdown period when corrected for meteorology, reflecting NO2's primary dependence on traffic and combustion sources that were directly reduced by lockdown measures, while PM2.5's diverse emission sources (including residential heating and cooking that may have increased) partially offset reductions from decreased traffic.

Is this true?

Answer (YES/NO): YES